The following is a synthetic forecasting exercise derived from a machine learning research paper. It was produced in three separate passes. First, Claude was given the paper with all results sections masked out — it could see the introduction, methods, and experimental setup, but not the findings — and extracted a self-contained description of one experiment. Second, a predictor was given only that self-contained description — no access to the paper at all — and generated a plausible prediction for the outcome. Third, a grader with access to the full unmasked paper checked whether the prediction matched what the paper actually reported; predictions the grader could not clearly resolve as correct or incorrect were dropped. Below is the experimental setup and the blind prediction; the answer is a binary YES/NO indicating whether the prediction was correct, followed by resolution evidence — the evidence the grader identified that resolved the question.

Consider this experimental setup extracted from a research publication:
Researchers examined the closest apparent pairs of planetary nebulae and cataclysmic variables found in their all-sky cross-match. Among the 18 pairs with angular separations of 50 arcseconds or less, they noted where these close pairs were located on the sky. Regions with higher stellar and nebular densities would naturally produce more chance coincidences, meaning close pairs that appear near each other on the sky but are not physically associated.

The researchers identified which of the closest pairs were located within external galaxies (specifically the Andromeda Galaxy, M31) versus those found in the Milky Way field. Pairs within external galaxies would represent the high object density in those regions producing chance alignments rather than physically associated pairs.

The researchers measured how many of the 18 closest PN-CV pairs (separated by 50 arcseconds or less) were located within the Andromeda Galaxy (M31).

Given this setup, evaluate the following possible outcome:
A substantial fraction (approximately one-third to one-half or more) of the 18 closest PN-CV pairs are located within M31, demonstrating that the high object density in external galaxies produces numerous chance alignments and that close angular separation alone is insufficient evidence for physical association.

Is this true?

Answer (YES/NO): NO